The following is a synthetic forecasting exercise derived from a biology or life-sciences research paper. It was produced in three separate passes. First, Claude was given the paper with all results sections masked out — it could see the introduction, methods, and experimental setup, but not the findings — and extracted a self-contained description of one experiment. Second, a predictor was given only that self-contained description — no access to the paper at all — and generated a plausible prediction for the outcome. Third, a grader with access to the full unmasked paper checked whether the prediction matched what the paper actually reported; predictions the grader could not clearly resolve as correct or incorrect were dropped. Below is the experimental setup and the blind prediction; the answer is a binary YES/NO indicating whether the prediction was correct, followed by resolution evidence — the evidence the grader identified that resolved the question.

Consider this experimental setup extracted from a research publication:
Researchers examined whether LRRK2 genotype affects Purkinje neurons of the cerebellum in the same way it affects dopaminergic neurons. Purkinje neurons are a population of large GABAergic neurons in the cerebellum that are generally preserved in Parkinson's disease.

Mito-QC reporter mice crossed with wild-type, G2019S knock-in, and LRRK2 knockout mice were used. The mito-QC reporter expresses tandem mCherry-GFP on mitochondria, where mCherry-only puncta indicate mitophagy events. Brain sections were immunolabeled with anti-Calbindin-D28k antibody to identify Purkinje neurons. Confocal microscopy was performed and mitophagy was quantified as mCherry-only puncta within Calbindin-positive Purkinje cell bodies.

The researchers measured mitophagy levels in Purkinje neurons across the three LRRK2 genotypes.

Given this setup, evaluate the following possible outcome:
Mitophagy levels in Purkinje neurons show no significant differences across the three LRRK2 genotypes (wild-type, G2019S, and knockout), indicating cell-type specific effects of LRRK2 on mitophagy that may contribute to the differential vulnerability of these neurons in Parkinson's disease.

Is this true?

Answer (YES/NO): YES